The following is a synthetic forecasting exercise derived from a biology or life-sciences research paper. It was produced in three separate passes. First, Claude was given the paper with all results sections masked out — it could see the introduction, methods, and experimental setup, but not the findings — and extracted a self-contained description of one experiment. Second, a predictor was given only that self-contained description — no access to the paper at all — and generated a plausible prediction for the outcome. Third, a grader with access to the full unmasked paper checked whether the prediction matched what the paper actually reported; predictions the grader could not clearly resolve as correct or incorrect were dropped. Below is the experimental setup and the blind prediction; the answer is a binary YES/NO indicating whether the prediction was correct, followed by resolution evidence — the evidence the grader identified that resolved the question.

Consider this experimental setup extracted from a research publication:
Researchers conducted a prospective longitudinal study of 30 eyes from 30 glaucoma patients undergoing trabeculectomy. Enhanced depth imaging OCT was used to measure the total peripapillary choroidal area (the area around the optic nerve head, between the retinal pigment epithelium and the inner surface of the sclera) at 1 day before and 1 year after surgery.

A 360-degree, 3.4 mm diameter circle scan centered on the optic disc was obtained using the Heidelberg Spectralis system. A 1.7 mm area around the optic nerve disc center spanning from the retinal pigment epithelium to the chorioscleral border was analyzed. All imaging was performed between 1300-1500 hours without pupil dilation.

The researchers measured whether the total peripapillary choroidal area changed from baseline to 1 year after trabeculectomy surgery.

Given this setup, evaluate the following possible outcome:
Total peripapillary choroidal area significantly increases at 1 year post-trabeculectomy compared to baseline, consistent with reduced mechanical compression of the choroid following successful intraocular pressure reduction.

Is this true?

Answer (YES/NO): YES